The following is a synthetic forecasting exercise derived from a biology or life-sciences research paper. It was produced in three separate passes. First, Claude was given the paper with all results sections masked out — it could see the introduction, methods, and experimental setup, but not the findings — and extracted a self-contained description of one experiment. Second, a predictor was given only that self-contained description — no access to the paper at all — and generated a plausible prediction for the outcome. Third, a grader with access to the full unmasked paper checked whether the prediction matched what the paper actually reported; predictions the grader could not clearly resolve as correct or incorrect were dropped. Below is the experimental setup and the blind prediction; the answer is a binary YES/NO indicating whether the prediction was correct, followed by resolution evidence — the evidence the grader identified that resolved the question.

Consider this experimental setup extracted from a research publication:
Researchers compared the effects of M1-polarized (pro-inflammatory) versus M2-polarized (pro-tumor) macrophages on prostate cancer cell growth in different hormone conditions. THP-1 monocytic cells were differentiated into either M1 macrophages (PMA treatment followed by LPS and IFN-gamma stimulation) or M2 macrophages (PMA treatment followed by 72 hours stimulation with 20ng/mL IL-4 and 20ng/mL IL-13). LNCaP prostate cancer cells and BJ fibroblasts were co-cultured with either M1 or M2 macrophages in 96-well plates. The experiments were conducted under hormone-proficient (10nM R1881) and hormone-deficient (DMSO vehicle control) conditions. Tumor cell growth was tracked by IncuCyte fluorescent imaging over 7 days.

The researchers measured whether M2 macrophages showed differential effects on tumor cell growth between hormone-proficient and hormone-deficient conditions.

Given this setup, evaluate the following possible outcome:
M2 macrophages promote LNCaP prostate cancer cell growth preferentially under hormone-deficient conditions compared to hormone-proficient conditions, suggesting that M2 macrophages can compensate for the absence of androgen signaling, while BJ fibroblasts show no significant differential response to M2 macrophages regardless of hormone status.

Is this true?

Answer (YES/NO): NO